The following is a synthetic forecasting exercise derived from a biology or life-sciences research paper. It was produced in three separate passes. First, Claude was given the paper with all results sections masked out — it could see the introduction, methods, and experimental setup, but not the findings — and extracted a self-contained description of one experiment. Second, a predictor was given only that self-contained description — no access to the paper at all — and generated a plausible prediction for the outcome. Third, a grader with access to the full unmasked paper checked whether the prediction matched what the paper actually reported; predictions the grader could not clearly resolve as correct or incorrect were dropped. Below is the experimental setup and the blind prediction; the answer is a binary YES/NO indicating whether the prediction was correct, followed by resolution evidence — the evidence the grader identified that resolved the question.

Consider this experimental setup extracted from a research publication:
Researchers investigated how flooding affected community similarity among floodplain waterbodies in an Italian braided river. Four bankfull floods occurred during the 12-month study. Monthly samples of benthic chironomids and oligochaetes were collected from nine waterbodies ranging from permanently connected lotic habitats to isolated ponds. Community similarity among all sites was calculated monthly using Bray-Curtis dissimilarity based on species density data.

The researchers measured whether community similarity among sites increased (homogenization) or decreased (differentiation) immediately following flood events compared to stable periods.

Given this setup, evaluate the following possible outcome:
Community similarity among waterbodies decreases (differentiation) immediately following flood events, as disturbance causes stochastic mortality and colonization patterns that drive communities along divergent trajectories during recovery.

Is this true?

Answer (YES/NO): NO